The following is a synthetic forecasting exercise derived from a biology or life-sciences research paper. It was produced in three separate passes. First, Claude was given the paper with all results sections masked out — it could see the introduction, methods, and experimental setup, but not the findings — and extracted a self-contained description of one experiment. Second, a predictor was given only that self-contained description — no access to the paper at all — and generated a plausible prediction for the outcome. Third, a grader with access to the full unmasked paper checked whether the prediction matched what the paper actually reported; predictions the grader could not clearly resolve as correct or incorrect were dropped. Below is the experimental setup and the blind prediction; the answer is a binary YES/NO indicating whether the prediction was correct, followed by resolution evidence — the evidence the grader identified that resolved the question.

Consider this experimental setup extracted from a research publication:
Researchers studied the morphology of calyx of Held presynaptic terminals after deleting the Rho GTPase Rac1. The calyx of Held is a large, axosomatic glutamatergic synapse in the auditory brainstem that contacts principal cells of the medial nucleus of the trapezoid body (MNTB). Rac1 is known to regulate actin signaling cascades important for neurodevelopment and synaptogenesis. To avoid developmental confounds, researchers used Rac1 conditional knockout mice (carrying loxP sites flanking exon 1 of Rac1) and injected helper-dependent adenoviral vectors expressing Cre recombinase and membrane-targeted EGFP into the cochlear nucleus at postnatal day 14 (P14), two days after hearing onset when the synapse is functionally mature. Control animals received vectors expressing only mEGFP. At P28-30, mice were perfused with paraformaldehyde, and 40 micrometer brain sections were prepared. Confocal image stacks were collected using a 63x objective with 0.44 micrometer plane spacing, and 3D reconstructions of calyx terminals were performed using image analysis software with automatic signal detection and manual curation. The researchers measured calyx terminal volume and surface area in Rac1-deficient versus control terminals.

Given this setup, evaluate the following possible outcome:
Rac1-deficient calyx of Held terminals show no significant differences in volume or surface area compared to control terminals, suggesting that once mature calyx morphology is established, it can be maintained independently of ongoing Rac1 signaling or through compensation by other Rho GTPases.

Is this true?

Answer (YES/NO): YES